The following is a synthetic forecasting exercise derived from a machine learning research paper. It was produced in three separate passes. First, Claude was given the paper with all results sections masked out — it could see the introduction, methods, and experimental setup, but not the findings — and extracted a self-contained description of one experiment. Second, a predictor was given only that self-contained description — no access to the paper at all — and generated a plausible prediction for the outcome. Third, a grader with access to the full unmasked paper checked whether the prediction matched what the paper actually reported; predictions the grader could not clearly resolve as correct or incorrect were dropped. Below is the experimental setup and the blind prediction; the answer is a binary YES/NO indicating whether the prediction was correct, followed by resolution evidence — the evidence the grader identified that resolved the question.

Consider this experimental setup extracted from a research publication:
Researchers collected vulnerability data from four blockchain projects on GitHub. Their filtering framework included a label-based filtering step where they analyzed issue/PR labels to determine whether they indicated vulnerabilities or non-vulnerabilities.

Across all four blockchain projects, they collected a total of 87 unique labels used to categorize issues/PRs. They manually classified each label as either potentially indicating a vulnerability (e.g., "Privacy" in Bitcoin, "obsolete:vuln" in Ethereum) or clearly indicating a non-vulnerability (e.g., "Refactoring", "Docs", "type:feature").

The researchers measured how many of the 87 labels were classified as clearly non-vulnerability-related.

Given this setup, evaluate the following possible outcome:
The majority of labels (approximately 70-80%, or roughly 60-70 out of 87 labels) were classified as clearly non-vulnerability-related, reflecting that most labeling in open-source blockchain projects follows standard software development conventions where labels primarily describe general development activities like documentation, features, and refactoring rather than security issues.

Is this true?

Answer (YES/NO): NO